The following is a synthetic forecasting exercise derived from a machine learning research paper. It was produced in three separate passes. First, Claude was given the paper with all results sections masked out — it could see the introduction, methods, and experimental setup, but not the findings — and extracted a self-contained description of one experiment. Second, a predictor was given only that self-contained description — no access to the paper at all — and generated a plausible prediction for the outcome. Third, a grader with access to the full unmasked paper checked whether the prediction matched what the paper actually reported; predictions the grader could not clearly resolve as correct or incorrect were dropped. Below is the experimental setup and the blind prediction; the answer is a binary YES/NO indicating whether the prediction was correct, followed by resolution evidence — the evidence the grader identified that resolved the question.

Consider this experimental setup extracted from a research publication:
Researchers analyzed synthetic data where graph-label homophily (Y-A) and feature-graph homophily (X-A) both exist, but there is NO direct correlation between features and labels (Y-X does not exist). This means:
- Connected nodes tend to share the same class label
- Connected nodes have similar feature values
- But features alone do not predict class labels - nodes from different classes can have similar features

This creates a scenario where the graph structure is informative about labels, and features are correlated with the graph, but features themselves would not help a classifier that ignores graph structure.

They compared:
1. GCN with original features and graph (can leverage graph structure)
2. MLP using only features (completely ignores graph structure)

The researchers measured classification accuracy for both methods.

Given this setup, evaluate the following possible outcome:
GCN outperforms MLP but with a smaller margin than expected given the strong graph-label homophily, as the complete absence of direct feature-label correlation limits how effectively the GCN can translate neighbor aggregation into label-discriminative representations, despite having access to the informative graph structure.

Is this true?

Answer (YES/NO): NO